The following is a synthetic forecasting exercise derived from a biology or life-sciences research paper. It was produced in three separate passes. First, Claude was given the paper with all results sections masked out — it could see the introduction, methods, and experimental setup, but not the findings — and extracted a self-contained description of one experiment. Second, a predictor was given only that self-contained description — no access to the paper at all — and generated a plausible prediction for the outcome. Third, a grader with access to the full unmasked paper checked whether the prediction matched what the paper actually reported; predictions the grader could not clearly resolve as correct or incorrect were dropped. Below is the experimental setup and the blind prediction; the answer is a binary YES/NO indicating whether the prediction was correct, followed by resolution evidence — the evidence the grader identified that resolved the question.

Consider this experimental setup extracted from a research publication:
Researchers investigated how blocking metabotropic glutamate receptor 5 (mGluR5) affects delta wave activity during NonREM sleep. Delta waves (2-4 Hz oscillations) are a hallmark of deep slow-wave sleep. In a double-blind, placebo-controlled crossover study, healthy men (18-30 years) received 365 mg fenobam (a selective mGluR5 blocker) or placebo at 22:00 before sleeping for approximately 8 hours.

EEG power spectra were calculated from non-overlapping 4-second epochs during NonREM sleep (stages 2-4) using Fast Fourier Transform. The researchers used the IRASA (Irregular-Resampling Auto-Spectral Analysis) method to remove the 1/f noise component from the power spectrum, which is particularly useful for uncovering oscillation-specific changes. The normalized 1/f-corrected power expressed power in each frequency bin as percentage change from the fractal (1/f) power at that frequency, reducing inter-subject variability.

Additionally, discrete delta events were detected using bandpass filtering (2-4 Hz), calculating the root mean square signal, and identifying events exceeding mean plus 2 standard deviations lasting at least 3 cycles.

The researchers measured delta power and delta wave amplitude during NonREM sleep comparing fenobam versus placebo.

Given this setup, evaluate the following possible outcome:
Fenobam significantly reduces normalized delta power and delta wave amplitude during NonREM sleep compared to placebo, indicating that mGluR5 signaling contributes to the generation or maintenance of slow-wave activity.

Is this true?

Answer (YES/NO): NO